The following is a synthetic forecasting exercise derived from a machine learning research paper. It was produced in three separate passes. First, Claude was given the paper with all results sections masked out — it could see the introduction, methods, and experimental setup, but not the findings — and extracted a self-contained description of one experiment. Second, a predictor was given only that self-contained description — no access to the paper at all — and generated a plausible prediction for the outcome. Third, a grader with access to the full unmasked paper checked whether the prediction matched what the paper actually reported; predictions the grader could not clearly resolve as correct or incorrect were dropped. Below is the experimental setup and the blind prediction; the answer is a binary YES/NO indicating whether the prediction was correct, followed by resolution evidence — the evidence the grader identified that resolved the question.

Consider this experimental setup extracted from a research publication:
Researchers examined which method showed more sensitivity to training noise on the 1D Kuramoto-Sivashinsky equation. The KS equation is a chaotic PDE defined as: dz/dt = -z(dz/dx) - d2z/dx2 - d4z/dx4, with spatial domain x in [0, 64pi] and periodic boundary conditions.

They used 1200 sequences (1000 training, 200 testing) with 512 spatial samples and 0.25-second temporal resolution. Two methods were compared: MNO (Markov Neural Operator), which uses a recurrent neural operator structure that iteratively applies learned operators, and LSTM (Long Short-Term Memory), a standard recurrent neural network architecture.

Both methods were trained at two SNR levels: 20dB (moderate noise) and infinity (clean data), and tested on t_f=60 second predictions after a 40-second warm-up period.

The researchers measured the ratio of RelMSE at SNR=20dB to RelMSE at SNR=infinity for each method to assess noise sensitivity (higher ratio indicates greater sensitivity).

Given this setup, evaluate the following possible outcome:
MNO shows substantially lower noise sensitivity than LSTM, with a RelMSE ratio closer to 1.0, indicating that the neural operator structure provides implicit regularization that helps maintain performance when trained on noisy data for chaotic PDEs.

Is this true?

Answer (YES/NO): NO